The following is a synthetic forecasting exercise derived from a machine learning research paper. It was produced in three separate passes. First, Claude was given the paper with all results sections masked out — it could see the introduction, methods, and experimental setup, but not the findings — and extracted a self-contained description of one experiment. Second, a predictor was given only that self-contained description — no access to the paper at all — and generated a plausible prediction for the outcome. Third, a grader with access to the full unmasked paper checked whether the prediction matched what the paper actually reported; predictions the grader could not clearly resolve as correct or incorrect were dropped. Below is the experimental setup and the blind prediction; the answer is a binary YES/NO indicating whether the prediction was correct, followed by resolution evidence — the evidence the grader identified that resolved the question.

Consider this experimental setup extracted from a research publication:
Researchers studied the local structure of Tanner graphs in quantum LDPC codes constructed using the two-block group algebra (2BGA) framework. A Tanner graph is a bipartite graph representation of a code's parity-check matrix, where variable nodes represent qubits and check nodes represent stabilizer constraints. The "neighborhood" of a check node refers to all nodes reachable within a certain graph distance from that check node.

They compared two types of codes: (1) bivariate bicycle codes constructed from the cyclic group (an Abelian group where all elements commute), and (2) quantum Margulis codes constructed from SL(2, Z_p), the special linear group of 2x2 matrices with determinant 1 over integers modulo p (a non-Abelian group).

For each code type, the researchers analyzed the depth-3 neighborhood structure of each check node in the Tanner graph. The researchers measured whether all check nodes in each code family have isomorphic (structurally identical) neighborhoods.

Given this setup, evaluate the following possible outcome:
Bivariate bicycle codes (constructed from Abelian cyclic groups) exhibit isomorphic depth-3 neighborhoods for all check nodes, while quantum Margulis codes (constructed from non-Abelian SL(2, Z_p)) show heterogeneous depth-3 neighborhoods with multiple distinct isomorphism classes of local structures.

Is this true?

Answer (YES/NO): YES